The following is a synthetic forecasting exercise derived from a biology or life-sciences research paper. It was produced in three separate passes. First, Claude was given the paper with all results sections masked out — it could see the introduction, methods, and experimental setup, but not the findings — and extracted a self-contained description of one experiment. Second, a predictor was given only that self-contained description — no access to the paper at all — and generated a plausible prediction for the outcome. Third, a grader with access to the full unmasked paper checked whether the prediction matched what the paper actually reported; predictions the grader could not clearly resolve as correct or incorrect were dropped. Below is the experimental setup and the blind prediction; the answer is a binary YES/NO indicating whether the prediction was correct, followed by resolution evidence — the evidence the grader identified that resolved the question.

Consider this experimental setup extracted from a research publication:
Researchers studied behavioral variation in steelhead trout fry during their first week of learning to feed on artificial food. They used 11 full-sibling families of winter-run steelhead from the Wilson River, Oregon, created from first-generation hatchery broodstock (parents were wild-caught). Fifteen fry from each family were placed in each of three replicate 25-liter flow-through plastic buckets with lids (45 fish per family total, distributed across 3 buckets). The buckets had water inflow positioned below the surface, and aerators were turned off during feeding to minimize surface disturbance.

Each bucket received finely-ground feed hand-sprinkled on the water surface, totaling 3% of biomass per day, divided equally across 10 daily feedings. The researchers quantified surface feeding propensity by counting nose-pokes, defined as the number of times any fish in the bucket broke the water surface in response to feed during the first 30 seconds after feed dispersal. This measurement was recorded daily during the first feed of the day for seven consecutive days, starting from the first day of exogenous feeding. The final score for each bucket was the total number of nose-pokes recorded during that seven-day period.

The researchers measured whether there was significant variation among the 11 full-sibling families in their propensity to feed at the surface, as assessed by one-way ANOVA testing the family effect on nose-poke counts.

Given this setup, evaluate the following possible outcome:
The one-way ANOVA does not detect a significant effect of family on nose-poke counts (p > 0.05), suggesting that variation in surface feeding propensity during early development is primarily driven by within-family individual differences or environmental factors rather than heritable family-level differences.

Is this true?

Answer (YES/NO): NO